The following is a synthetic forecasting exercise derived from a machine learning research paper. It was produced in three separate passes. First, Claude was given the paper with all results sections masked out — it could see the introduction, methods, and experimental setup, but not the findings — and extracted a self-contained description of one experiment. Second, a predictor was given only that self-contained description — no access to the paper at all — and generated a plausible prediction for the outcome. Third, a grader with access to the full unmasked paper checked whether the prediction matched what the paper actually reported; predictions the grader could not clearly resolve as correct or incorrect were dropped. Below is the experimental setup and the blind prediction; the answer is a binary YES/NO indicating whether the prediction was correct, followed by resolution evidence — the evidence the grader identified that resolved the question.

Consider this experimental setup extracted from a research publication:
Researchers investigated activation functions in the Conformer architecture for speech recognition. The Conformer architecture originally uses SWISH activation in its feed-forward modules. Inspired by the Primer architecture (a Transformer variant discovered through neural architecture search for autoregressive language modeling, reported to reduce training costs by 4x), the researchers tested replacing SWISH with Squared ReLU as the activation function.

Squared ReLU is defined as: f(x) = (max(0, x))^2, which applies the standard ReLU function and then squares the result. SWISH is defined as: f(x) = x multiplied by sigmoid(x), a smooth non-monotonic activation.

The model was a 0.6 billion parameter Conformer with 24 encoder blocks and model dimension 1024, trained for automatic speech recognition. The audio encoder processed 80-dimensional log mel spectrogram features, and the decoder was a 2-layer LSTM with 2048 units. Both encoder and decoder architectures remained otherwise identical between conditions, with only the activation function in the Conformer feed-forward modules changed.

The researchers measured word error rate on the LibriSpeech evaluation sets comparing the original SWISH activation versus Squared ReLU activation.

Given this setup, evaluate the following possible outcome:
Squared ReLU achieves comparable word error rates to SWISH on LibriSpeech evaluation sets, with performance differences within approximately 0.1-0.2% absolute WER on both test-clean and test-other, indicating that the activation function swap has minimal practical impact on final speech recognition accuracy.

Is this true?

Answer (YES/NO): NO